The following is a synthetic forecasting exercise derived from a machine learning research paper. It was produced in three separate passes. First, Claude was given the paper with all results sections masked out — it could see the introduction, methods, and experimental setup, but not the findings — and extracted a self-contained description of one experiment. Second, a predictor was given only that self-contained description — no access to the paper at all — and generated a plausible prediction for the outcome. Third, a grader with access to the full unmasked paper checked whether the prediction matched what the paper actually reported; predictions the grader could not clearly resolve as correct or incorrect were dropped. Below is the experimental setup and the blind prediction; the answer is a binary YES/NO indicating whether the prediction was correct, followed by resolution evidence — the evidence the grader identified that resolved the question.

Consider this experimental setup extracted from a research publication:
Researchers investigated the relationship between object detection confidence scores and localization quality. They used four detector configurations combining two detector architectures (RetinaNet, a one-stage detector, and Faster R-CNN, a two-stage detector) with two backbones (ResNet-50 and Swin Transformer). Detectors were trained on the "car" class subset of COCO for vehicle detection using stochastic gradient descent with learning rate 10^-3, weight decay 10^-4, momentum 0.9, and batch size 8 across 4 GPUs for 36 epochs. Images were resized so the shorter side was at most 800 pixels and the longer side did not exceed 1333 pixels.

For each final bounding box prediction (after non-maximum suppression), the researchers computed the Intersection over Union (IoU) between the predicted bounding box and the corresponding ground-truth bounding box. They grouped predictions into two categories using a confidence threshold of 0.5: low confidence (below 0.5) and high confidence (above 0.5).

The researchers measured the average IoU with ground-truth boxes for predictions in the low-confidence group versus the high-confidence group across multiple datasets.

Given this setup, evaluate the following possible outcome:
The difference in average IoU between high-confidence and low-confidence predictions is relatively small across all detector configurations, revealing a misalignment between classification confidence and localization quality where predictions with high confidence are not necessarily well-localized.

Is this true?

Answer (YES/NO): NO